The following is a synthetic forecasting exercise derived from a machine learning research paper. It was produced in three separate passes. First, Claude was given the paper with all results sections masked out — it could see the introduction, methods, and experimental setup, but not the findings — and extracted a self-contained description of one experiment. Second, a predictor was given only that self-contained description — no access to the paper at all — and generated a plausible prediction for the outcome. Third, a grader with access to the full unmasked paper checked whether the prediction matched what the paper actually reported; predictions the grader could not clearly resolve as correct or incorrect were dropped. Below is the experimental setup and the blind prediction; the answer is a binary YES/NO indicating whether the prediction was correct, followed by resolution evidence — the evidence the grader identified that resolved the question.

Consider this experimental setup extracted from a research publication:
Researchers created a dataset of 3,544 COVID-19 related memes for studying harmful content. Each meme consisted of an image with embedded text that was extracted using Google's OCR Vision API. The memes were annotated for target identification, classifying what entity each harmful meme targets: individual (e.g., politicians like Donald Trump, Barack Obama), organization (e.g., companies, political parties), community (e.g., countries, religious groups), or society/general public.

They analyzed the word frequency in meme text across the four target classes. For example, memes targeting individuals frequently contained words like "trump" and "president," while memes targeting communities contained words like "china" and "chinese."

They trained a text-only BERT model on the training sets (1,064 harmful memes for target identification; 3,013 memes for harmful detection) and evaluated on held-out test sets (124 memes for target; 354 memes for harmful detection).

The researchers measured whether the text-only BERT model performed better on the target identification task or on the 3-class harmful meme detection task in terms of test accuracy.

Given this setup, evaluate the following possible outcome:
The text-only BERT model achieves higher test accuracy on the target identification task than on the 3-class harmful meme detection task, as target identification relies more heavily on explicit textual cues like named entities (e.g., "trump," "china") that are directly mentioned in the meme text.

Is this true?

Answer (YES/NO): YES